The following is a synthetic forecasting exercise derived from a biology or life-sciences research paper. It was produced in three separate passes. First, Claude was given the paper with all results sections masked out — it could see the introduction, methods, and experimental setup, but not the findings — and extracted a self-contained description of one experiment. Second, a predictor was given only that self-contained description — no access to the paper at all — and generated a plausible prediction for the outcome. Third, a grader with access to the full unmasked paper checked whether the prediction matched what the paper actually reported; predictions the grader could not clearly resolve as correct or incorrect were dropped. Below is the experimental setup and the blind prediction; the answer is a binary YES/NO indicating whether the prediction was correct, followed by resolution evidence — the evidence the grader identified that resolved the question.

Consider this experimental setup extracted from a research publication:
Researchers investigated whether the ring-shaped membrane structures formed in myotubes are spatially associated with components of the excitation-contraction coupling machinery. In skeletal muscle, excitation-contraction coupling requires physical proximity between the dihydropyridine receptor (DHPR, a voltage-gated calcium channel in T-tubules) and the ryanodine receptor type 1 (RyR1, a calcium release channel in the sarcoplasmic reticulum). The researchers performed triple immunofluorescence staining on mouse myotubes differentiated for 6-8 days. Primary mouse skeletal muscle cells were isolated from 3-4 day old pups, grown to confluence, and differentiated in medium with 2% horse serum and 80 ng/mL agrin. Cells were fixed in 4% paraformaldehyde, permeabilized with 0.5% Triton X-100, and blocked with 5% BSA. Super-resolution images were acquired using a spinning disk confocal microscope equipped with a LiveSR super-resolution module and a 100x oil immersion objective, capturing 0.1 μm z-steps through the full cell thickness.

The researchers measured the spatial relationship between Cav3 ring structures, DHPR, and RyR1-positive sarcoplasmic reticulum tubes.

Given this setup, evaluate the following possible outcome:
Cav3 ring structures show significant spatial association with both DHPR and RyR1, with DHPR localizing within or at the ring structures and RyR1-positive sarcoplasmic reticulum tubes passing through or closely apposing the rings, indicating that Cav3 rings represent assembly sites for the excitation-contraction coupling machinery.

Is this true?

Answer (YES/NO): YES